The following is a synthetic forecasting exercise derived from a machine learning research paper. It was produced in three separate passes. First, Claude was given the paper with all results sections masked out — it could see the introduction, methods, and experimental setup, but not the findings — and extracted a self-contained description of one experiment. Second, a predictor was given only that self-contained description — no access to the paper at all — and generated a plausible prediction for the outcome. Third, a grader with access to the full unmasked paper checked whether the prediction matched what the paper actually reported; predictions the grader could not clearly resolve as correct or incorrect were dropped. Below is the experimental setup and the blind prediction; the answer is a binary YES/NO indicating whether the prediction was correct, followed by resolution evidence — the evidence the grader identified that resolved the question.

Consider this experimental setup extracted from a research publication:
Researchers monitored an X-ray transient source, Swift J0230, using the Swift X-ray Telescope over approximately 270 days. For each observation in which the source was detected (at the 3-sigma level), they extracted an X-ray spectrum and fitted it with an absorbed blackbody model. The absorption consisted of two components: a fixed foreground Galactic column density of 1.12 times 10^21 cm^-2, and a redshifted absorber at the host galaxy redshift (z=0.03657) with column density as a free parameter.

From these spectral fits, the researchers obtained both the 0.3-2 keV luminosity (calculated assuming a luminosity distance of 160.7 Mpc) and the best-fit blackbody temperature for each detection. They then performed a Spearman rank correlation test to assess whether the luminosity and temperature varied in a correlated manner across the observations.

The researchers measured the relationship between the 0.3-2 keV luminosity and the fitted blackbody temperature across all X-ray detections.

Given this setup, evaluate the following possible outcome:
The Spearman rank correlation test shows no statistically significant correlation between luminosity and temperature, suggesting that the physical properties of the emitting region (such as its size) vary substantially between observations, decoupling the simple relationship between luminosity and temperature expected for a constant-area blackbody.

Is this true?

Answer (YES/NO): NO